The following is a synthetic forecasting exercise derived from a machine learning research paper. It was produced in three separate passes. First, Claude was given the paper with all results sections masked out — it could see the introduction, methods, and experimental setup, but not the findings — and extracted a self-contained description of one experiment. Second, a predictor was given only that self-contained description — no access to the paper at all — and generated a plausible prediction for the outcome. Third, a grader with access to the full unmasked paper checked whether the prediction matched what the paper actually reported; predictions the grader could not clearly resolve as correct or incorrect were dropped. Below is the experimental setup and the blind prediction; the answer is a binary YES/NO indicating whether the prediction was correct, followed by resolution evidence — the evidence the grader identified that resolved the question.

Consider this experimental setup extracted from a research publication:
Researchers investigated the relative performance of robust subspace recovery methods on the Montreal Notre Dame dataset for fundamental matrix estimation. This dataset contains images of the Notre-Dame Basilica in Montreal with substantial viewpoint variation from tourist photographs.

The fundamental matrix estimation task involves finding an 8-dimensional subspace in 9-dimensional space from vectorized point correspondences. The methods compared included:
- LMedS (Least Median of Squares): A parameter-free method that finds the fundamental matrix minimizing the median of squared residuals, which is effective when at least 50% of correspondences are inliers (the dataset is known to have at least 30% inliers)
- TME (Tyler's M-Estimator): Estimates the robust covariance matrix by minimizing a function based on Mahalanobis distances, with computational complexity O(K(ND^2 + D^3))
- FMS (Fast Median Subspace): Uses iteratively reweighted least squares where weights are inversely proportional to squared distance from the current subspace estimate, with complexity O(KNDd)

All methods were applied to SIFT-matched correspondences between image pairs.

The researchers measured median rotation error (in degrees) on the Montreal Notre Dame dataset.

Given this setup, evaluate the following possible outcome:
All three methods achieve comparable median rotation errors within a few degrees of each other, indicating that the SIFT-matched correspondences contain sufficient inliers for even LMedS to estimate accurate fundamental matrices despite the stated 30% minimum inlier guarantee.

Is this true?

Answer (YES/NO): NO